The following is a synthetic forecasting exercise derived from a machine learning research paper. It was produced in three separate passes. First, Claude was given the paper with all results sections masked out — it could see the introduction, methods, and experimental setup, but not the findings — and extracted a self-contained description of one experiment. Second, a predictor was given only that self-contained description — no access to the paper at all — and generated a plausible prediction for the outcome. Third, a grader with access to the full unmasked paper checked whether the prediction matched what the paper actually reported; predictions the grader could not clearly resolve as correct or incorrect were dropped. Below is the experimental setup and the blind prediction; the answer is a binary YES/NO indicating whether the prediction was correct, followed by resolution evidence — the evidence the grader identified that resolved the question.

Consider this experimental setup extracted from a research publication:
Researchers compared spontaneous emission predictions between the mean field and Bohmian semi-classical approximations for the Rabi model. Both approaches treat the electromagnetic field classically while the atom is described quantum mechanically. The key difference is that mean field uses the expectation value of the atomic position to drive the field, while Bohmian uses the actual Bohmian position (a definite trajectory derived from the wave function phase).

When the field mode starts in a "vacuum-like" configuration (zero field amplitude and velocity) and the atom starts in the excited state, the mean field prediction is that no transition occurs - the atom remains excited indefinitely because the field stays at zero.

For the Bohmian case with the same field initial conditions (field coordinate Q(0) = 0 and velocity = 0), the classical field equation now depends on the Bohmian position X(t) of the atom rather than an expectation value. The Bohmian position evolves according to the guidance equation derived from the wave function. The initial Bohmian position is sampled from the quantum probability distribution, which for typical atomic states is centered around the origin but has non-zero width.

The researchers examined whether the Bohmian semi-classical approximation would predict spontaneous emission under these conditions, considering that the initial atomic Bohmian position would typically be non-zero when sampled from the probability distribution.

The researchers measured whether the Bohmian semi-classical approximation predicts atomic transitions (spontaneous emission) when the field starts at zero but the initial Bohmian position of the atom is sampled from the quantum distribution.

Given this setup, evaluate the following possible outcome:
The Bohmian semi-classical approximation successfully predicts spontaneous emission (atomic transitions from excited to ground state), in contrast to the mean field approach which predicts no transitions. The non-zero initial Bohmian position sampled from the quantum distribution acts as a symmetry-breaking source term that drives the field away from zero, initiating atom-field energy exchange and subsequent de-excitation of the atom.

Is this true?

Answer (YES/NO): YES